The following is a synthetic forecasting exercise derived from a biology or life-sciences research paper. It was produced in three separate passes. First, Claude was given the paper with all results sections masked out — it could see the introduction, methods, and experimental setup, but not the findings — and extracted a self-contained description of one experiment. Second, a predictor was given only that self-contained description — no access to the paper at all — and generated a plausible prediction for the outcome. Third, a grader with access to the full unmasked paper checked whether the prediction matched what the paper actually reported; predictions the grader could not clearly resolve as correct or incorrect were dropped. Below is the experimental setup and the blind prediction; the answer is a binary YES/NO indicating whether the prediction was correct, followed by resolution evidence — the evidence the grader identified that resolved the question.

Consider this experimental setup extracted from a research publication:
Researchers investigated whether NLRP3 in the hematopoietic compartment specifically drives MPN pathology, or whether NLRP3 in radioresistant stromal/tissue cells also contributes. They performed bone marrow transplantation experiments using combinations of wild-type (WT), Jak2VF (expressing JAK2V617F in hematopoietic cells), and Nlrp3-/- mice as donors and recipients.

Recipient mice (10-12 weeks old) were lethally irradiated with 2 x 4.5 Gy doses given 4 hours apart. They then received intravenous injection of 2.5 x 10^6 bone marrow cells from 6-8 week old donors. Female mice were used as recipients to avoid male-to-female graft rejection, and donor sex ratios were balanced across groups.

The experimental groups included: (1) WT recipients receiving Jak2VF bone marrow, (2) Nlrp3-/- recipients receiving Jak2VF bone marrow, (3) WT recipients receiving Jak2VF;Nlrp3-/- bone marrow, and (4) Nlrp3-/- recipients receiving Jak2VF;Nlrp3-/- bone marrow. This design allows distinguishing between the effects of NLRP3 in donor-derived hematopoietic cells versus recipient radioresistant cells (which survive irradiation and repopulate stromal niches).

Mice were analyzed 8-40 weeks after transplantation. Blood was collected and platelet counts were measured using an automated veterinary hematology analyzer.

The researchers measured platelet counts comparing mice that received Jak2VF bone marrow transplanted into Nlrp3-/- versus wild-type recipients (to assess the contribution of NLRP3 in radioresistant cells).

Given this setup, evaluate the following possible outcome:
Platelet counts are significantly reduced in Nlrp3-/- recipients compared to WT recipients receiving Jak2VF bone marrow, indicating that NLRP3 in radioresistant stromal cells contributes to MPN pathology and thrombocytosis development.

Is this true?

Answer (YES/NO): NO